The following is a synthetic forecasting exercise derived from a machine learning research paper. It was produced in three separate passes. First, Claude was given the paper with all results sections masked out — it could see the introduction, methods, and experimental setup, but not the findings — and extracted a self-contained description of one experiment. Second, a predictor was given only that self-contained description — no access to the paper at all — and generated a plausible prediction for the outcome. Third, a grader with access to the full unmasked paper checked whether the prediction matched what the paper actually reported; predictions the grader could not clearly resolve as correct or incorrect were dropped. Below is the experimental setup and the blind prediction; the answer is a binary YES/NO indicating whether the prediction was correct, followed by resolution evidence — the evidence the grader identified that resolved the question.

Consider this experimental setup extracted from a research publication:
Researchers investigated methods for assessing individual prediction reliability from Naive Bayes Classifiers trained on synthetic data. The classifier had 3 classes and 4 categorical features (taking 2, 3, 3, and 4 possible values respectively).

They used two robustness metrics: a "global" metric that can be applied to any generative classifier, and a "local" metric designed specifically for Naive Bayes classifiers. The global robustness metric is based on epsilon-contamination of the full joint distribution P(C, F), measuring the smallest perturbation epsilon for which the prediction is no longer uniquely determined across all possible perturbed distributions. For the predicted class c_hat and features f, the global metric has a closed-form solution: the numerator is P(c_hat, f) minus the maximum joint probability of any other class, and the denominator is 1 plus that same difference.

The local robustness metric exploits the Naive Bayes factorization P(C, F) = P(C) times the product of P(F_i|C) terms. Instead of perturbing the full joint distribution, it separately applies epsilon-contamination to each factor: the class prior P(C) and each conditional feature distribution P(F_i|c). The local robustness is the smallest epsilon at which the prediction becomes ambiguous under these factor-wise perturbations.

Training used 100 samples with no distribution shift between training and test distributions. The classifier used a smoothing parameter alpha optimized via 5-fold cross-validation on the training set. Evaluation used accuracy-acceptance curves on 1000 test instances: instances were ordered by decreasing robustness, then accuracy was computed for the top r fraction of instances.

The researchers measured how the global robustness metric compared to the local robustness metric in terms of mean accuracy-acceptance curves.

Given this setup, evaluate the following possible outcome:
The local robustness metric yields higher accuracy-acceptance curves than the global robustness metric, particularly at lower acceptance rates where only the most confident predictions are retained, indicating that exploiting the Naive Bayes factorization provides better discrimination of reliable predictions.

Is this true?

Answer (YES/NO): NO